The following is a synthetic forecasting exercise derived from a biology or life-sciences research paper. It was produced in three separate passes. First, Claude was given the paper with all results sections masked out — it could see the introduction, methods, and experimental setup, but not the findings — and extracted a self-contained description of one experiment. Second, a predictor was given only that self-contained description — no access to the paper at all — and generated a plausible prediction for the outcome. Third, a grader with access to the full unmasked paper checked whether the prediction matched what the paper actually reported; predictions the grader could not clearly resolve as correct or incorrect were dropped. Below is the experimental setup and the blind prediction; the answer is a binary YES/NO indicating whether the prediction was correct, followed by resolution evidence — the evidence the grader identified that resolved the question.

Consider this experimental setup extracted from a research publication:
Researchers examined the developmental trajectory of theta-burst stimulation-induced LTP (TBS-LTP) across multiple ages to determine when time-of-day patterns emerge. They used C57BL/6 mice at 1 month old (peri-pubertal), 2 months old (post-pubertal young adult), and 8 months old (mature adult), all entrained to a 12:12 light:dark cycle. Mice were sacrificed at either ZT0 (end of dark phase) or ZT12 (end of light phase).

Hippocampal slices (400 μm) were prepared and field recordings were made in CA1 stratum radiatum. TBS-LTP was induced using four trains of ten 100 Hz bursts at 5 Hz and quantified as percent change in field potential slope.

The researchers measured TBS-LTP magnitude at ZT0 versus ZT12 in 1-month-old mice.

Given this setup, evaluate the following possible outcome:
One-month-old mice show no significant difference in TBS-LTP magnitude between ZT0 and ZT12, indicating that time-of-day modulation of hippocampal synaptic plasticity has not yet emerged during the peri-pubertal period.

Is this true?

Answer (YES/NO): NO